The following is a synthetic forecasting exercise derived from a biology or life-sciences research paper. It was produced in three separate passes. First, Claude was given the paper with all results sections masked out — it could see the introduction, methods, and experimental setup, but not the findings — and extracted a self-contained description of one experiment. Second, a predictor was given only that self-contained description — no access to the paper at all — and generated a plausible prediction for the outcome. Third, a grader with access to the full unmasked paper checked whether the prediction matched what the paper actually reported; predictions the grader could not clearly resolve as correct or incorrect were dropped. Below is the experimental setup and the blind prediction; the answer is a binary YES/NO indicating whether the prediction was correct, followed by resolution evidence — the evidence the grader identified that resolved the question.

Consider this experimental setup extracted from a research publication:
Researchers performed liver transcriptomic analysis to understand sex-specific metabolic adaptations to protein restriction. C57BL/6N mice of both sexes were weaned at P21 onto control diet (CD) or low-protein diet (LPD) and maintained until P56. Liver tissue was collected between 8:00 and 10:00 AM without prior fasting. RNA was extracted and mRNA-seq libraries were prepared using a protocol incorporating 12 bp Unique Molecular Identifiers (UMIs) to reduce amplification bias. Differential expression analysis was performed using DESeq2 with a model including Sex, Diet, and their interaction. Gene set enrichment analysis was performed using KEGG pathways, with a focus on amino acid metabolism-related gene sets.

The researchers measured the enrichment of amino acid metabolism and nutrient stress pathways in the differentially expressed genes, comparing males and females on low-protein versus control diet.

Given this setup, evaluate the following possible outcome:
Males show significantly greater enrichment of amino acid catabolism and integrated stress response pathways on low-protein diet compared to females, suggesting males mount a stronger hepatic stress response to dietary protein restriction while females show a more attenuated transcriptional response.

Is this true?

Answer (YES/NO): NO